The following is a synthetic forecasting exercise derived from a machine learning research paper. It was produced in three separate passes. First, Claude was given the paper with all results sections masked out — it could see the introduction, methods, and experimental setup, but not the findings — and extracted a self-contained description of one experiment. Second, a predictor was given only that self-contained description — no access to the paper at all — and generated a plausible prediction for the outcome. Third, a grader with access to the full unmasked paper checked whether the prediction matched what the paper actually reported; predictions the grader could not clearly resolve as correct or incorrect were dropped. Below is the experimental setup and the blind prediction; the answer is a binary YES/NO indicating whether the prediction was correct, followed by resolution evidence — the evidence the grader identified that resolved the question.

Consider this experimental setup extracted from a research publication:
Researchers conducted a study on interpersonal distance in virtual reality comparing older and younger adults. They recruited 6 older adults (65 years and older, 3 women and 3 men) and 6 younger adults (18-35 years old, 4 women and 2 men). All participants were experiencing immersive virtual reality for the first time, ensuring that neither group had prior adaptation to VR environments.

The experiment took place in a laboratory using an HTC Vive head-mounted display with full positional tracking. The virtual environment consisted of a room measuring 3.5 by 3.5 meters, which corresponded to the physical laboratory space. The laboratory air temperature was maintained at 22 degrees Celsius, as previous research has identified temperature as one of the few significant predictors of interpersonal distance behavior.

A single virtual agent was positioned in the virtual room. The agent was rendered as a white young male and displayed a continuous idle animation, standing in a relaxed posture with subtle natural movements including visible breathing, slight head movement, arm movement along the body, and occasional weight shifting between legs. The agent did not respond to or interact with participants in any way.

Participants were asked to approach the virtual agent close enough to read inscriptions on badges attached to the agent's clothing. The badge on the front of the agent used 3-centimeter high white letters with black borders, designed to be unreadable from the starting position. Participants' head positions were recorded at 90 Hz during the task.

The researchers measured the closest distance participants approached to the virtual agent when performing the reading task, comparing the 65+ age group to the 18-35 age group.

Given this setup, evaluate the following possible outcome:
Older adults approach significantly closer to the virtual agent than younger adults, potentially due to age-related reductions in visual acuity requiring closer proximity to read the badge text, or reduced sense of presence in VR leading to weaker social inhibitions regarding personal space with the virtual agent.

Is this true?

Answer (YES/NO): NO